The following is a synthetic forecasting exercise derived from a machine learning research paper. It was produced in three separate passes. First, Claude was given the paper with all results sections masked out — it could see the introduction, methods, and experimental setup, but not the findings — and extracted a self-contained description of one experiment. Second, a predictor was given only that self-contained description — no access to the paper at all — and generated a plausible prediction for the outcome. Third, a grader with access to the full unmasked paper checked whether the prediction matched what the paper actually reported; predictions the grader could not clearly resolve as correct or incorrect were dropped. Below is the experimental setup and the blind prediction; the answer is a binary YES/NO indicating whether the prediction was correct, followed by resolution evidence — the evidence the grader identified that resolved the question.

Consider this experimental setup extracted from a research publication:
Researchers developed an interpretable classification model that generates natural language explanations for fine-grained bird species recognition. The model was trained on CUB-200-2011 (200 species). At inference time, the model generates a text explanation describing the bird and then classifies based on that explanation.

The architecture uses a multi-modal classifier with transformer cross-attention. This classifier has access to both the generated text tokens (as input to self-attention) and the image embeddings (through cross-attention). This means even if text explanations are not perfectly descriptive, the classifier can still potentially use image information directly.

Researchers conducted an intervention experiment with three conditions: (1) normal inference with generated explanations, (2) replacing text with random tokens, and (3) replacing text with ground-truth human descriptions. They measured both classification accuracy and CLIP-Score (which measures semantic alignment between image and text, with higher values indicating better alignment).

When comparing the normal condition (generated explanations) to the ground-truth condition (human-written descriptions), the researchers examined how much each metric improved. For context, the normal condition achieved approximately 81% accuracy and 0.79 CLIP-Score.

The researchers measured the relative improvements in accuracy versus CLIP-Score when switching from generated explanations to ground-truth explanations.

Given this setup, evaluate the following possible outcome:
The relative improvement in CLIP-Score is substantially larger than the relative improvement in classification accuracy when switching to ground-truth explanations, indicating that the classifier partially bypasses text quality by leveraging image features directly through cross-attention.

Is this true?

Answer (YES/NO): YES